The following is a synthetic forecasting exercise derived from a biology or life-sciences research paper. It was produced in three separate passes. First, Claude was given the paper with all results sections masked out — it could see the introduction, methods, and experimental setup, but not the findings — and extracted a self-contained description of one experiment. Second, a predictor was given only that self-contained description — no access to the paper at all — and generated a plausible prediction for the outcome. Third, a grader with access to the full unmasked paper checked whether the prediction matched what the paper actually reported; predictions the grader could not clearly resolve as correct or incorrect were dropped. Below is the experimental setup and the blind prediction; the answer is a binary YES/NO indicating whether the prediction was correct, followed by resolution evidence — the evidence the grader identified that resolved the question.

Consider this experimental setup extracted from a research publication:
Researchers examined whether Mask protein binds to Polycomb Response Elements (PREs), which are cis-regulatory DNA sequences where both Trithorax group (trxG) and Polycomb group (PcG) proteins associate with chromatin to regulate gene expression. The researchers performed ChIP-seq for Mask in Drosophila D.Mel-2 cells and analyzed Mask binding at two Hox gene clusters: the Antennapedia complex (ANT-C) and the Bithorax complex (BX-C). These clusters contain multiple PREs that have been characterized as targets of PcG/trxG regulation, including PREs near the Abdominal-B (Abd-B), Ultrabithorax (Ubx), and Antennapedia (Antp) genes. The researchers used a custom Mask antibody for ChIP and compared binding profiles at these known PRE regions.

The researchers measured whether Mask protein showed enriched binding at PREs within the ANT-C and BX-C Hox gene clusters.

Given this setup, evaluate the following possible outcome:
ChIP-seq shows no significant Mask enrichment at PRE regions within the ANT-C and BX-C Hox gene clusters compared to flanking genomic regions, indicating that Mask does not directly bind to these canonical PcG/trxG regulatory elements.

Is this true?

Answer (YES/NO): NO